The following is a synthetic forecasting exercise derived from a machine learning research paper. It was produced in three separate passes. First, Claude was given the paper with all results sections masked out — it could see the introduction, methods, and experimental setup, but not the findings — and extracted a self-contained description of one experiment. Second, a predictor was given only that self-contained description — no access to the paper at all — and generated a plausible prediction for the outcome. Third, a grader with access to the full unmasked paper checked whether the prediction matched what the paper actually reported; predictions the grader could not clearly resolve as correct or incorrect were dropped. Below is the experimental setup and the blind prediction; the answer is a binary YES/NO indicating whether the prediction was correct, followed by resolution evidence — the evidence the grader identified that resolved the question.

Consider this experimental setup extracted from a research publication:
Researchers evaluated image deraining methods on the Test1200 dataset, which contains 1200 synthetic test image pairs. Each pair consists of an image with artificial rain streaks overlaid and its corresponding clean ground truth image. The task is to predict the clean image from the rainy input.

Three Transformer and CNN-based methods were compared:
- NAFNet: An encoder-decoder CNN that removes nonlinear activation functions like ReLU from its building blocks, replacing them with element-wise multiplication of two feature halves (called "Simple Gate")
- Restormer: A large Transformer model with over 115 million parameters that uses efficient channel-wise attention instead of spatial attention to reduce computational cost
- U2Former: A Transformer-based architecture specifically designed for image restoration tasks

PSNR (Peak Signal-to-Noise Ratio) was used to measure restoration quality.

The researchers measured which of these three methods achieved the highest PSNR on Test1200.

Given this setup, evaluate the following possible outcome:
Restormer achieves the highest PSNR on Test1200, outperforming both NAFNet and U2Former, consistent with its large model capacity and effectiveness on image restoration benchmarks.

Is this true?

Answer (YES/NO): NO